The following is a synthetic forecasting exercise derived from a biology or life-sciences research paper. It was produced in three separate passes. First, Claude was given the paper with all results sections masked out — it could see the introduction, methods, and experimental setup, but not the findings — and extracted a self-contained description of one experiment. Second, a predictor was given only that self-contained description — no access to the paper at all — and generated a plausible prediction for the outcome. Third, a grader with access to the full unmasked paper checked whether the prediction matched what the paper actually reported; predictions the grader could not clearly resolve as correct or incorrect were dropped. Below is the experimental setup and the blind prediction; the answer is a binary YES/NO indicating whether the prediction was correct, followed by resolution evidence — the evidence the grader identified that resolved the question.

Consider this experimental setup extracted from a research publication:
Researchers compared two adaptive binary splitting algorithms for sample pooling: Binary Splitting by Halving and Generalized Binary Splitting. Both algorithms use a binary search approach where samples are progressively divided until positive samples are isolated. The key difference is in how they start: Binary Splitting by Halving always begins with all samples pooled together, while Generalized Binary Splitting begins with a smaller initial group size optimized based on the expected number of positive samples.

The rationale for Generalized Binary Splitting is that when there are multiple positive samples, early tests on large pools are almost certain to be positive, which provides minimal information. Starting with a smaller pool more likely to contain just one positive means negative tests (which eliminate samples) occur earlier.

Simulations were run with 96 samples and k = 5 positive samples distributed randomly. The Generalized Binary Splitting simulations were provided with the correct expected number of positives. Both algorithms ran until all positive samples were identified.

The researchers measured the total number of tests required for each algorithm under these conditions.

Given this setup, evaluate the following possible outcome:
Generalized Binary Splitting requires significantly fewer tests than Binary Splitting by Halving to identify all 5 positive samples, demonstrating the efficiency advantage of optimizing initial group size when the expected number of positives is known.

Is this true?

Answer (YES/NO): YES